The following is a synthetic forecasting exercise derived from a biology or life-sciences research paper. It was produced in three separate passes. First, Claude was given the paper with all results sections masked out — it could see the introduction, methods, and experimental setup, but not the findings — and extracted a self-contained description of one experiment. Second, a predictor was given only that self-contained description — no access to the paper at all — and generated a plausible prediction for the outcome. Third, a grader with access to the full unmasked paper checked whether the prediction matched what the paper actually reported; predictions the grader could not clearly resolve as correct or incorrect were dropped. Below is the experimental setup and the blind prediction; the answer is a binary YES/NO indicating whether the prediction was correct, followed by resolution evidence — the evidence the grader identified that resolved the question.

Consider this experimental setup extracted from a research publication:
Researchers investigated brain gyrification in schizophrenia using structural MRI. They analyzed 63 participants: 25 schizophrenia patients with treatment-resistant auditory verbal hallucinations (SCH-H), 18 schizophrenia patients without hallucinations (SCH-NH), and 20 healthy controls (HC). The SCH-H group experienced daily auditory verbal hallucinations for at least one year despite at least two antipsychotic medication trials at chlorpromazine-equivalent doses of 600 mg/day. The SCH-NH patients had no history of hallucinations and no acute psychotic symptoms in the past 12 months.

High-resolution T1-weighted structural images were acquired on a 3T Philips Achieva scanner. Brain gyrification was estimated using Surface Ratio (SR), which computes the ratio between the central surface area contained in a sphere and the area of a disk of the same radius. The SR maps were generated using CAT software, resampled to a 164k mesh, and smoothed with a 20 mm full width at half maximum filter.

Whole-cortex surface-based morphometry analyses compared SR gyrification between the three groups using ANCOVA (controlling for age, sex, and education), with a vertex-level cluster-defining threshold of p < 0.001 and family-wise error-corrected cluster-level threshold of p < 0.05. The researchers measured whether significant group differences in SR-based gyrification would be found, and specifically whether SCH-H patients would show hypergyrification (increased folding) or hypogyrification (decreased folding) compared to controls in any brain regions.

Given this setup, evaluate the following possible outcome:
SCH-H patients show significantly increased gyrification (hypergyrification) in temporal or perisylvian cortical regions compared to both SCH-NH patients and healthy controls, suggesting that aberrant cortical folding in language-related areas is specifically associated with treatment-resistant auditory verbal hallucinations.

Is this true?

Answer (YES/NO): NO